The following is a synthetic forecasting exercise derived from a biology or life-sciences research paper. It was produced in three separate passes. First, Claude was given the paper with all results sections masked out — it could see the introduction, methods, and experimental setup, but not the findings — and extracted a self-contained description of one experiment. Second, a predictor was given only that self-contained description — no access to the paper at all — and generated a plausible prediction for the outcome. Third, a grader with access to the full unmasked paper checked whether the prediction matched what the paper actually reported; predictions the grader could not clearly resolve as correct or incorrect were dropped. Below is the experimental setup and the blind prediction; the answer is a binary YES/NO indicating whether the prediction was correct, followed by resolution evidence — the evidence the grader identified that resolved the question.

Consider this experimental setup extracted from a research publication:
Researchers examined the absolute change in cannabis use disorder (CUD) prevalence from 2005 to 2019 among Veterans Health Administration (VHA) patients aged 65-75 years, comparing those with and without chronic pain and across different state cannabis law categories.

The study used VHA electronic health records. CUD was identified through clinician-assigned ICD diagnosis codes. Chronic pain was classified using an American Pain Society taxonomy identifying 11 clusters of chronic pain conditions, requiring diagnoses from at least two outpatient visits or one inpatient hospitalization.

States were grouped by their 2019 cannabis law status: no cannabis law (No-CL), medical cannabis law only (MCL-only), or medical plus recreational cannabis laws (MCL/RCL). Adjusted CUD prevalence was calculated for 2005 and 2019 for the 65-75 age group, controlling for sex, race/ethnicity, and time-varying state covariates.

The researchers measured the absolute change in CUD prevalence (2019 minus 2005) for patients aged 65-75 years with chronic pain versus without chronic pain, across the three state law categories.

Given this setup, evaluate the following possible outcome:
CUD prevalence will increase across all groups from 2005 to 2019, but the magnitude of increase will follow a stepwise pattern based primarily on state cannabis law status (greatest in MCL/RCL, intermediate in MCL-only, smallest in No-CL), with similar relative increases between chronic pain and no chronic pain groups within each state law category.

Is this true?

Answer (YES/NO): NO